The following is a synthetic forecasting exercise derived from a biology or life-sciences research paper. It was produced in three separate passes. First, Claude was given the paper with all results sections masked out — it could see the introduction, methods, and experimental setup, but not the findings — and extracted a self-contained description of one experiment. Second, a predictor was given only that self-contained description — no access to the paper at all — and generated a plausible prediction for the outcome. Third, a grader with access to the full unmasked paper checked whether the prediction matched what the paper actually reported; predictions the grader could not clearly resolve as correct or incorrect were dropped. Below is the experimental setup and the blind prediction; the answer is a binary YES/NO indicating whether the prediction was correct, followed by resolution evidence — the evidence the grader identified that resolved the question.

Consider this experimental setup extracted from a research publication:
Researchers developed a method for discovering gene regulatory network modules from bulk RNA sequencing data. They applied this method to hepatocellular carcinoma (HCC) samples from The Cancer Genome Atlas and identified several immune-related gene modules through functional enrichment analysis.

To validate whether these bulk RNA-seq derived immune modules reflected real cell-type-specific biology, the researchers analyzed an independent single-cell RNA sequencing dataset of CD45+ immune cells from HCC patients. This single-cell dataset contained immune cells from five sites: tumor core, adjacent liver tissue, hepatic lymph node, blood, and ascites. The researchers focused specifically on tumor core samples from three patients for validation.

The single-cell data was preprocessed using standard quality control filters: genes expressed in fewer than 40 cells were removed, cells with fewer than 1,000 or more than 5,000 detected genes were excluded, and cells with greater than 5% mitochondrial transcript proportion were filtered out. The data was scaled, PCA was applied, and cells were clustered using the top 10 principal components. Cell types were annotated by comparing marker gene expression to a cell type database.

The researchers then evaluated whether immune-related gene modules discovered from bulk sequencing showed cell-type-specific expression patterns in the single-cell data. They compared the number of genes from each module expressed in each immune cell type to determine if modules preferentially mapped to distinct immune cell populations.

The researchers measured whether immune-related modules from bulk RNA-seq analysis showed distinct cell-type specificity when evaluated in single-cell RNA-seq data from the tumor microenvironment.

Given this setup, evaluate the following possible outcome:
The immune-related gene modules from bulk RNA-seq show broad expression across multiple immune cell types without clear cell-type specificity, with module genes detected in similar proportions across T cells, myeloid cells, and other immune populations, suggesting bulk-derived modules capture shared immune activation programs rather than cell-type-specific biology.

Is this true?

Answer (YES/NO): NO